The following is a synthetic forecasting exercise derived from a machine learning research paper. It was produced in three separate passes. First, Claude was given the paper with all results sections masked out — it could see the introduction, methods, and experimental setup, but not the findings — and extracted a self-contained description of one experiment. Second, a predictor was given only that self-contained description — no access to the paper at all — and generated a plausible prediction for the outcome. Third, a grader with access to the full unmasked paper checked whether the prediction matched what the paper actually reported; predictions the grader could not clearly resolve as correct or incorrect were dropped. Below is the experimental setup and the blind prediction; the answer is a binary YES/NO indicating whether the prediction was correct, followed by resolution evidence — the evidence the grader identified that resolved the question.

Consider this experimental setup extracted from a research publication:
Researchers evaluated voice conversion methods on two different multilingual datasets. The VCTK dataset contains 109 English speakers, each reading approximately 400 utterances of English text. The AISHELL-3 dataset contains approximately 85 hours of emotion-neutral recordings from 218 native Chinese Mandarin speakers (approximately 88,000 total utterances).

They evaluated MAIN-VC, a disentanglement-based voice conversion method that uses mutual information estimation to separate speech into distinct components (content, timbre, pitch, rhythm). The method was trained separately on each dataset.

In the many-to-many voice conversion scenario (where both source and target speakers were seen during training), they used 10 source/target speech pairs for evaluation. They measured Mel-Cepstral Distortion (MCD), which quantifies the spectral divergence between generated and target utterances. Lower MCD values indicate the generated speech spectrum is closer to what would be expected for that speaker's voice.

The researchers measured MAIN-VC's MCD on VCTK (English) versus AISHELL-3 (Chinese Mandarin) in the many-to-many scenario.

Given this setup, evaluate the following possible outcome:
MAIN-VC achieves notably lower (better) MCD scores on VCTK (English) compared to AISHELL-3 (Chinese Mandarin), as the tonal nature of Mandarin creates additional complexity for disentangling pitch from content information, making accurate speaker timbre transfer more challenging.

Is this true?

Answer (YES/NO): NO